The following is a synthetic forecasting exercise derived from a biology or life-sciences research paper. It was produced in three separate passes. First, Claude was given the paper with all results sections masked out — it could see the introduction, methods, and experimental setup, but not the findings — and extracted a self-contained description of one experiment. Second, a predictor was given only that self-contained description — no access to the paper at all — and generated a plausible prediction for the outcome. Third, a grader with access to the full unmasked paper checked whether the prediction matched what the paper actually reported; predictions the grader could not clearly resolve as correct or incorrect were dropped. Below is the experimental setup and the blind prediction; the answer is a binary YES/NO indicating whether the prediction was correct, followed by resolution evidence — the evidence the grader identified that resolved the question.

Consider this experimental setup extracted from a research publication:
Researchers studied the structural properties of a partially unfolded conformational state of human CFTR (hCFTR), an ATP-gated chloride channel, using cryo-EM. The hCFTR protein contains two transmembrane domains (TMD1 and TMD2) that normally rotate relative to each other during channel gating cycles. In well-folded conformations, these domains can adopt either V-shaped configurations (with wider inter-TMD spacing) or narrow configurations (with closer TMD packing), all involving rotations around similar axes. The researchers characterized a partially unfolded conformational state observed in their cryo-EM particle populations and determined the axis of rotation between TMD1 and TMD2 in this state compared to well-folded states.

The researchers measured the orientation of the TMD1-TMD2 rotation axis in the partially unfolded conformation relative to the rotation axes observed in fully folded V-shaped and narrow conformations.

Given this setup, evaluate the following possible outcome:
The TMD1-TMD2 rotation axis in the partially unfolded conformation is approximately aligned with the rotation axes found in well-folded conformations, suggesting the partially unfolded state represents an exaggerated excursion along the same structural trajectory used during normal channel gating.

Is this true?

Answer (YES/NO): NO